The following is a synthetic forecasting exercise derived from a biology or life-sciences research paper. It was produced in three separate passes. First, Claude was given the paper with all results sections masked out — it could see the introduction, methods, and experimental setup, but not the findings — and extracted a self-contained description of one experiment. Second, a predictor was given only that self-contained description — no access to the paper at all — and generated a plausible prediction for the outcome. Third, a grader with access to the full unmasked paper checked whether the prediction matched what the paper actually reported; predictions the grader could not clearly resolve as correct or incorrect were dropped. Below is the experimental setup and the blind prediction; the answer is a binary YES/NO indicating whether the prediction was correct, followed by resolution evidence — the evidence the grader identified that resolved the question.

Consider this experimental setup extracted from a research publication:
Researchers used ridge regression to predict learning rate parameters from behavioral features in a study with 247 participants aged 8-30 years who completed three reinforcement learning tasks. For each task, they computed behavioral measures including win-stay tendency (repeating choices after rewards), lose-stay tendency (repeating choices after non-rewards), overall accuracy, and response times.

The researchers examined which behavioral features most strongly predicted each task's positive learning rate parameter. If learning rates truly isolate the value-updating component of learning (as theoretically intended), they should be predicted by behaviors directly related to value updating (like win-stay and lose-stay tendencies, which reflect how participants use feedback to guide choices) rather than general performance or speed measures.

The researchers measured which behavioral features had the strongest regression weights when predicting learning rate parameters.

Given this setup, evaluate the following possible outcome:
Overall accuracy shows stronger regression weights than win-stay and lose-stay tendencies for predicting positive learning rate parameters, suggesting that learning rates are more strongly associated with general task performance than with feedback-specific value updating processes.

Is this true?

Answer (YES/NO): NO